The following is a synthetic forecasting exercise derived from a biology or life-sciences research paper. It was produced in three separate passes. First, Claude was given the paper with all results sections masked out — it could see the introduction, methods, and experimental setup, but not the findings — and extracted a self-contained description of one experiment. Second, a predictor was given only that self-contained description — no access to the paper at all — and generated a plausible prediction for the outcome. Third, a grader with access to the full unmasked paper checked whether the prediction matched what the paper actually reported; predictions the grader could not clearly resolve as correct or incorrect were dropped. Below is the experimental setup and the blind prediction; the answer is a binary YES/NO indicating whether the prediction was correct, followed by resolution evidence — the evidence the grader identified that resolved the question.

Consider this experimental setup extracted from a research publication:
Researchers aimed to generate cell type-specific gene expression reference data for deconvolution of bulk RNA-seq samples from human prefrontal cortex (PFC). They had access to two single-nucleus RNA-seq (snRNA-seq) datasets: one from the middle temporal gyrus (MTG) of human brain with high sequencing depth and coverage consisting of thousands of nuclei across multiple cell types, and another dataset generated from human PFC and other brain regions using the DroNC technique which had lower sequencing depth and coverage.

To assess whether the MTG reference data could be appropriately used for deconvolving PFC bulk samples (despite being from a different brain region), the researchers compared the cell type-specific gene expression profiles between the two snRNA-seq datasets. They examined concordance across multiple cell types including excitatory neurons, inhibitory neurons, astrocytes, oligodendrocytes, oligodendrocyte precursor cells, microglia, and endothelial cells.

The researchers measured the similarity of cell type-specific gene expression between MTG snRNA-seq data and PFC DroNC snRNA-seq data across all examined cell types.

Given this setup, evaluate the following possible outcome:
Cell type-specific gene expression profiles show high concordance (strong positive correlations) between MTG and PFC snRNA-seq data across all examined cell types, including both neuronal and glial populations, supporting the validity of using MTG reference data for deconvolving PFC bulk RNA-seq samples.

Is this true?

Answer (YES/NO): NO